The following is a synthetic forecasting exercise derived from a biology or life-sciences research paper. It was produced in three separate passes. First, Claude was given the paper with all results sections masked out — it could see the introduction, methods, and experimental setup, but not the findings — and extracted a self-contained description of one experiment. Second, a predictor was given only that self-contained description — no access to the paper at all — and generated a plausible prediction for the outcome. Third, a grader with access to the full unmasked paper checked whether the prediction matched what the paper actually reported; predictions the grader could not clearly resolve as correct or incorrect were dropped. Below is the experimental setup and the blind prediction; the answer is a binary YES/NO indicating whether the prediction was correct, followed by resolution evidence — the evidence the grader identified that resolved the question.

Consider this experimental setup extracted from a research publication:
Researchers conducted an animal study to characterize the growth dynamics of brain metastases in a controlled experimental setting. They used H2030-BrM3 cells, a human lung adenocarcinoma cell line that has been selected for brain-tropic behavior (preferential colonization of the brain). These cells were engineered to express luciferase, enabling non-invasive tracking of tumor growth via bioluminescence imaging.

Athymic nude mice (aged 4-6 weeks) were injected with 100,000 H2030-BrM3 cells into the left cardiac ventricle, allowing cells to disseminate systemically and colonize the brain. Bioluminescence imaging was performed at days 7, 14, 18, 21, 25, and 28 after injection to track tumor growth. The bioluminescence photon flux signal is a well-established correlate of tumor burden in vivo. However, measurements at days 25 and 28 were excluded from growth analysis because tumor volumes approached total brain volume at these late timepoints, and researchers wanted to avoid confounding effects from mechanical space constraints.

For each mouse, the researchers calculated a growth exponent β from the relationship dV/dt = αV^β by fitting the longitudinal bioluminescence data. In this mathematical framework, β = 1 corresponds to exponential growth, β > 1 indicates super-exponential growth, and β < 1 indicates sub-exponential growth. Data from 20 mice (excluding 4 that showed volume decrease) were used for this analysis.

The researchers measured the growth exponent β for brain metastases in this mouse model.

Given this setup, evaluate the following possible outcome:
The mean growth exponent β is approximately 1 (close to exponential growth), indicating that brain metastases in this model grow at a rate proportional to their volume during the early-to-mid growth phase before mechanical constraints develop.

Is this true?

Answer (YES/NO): NO